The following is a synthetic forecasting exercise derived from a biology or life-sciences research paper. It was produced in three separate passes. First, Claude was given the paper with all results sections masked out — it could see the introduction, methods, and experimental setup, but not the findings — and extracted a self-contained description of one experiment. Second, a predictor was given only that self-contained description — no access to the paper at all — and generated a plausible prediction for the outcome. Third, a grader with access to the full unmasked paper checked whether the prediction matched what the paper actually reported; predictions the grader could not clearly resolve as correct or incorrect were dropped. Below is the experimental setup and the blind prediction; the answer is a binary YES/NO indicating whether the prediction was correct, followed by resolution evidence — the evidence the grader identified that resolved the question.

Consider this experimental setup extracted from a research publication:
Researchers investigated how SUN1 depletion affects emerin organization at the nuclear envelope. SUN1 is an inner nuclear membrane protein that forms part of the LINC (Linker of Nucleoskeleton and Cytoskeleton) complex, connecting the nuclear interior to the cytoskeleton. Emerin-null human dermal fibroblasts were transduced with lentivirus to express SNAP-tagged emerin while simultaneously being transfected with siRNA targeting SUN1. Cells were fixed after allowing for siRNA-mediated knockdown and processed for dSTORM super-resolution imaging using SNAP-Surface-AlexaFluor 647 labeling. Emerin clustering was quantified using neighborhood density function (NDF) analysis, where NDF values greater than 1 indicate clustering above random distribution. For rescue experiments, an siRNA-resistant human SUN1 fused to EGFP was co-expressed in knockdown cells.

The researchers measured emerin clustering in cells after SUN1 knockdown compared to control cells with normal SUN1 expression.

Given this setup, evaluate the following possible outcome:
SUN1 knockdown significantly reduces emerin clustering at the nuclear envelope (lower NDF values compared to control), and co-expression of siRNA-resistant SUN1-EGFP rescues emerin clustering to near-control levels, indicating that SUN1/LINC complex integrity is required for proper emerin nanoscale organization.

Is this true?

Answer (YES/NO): NO